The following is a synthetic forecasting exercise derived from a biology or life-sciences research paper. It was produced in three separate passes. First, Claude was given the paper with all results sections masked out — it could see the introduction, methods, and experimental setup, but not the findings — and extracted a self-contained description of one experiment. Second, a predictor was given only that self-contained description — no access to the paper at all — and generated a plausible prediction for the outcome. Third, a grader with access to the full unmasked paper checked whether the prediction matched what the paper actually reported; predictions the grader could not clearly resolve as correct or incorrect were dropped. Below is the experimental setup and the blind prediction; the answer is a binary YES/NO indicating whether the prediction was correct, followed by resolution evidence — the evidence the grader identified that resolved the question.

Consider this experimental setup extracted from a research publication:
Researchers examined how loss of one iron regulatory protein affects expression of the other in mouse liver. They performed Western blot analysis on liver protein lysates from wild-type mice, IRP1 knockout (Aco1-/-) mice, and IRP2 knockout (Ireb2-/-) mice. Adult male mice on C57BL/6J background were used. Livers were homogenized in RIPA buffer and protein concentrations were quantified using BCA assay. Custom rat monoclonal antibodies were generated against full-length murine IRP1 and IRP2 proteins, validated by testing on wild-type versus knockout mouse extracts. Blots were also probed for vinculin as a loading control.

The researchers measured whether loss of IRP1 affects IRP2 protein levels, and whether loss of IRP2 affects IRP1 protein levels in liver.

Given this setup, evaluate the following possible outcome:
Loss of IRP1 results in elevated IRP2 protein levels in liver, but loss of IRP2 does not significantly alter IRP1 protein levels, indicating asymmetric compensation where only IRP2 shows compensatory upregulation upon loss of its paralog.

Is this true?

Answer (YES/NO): NO